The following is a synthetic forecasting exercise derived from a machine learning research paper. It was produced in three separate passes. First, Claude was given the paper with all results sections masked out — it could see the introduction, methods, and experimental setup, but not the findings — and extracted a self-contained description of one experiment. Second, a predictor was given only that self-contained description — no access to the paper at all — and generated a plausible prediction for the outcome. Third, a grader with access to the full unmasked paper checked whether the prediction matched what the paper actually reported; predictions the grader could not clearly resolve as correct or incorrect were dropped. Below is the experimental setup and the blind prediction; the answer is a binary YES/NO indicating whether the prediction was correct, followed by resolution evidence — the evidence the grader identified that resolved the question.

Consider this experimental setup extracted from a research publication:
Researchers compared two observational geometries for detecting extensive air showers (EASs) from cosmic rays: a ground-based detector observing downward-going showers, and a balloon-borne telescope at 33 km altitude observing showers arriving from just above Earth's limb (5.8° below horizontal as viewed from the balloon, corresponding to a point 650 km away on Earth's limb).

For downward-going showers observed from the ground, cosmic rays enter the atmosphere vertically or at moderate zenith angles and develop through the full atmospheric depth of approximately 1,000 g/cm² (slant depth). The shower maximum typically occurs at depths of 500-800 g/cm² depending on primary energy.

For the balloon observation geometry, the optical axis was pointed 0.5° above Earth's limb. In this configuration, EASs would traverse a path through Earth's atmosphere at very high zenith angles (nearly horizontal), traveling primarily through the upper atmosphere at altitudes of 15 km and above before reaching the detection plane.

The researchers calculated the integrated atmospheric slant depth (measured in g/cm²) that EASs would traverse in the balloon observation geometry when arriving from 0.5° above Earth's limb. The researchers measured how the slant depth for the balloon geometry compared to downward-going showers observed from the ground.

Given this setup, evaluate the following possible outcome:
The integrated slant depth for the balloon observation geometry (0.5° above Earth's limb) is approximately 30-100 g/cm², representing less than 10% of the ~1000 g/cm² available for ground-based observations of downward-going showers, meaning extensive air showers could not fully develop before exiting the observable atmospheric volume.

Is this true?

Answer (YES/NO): NO